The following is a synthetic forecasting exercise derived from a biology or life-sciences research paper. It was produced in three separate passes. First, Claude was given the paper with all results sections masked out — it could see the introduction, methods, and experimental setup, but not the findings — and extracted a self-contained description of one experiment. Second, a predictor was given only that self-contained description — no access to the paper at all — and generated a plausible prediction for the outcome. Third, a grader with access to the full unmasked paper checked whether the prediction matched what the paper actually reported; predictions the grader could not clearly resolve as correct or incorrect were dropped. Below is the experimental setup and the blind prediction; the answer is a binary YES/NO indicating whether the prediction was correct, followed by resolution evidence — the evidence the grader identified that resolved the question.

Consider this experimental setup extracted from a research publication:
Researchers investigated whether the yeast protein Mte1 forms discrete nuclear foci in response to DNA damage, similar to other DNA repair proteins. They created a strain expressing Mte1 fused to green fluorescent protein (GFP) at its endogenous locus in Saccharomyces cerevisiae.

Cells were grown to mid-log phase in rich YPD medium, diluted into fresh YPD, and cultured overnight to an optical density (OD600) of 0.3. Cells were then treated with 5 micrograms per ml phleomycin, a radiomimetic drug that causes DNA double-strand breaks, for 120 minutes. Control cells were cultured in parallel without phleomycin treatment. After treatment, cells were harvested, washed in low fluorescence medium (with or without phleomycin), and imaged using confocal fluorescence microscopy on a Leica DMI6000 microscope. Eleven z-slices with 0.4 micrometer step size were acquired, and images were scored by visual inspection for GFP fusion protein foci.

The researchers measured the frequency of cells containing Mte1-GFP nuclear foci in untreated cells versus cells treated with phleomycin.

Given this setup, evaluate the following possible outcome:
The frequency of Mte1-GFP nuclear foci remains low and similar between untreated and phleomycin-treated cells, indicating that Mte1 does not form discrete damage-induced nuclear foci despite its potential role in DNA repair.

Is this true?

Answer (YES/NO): NO